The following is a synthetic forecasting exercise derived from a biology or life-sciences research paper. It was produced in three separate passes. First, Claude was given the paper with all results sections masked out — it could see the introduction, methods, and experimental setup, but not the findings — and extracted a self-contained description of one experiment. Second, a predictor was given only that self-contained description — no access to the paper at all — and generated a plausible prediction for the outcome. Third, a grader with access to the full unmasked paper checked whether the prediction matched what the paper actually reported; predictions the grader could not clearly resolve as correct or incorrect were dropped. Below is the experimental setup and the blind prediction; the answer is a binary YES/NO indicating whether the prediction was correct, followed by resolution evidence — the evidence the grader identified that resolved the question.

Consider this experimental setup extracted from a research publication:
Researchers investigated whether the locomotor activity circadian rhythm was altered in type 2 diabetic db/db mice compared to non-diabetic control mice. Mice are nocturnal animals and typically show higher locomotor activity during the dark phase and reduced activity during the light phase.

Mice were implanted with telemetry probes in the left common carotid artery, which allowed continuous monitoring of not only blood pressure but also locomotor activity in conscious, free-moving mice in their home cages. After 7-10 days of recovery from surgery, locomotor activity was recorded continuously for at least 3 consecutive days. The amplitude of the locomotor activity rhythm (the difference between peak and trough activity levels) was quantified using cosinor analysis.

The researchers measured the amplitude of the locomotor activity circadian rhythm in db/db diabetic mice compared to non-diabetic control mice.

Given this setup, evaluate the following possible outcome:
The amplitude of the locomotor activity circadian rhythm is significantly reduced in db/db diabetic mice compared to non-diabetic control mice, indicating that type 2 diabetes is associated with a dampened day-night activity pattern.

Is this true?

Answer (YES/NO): YES